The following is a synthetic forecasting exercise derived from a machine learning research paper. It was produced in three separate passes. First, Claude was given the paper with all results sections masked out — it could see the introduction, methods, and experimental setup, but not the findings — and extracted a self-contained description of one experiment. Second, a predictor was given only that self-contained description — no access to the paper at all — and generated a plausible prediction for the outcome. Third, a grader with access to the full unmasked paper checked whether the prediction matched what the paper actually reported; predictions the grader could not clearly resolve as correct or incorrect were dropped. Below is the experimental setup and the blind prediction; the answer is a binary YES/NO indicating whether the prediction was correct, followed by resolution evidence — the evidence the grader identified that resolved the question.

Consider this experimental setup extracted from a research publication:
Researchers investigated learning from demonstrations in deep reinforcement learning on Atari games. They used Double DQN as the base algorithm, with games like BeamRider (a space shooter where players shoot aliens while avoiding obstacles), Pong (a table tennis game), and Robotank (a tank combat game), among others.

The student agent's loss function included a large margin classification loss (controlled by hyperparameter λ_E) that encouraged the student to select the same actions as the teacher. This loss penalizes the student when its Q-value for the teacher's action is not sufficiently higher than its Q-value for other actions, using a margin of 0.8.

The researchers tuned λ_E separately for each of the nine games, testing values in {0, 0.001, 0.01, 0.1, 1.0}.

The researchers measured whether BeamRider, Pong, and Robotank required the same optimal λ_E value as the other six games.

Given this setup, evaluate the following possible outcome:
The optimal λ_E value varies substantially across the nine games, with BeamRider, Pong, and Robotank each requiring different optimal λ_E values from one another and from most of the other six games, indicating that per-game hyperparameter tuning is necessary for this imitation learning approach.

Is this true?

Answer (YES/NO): NO